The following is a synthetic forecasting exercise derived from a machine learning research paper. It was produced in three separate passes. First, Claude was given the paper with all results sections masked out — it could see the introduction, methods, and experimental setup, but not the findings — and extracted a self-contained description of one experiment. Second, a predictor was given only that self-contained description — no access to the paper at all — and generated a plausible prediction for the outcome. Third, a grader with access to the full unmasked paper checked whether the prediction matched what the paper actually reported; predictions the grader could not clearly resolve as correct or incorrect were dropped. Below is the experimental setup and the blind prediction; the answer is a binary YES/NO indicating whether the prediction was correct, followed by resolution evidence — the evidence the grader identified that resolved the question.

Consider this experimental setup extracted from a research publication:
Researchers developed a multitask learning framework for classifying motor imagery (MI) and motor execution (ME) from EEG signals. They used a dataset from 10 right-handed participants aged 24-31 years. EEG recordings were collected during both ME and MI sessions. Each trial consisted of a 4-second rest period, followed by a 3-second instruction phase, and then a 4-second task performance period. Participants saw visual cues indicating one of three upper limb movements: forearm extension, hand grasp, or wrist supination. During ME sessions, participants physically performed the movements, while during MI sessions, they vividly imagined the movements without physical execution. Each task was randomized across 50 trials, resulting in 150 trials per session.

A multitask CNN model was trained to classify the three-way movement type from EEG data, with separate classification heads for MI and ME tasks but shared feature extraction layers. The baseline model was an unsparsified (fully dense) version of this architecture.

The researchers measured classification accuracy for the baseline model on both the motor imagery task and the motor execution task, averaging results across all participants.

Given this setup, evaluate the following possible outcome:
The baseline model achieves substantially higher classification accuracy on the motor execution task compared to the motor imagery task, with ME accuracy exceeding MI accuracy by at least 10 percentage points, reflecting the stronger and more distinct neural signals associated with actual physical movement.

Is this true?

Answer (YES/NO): YES